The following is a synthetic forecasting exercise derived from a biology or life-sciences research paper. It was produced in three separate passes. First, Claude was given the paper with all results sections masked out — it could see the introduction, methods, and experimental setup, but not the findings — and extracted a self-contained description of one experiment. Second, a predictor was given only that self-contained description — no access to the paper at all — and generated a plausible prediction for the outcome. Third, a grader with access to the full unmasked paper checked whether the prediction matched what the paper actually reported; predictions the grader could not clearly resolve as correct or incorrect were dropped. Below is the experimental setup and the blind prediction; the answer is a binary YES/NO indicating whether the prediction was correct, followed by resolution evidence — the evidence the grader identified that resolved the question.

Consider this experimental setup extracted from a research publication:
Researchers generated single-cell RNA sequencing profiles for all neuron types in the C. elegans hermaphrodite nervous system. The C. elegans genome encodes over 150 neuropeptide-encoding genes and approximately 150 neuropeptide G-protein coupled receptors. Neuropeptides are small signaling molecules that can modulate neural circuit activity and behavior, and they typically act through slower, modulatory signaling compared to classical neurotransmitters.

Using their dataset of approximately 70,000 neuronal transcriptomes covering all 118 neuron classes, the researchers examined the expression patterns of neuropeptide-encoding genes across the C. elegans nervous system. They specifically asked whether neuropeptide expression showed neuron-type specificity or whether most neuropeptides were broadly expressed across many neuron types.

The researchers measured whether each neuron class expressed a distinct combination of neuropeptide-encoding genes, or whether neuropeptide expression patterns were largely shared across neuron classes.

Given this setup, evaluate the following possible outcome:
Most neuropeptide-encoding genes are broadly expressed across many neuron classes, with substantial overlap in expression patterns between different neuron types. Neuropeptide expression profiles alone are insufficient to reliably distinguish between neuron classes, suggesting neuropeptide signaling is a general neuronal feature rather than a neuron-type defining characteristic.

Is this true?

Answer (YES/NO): NO